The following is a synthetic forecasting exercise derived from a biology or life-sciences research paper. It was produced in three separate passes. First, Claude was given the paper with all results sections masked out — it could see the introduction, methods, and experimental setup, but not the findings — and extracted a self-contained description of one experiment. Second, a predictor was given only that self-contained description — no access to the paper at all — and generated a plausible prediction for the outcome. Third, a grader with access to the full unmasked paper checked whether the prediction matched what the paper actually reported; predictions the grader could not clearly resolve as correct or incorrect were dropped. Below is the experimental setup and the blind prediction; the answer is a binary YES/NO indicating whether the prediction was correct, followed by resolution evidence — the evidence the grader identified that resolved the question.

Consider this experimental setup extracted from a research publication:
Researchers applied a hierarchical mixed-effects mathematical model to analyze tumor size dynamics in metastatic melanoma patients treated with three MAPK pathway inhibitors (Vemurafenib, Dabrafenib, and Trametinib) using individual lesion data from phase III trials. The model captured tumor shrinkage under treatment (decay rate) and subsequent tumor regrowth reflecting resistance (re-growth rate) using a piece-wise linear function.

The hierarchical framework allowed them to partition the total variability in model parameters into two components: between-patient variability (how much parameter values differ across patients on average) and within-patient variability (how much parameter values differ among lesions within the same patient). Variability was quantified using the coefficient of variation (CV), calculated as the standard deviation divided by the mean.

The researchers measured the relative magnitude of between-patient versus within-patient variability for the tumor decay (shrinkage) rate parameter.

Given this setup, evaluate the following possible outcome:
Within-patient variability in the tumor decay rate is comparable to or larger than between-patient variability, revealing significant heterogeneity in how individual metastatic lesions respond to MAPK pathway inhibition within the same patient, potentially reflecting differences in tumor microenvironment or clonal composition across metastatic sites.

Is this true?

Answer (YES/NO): YES